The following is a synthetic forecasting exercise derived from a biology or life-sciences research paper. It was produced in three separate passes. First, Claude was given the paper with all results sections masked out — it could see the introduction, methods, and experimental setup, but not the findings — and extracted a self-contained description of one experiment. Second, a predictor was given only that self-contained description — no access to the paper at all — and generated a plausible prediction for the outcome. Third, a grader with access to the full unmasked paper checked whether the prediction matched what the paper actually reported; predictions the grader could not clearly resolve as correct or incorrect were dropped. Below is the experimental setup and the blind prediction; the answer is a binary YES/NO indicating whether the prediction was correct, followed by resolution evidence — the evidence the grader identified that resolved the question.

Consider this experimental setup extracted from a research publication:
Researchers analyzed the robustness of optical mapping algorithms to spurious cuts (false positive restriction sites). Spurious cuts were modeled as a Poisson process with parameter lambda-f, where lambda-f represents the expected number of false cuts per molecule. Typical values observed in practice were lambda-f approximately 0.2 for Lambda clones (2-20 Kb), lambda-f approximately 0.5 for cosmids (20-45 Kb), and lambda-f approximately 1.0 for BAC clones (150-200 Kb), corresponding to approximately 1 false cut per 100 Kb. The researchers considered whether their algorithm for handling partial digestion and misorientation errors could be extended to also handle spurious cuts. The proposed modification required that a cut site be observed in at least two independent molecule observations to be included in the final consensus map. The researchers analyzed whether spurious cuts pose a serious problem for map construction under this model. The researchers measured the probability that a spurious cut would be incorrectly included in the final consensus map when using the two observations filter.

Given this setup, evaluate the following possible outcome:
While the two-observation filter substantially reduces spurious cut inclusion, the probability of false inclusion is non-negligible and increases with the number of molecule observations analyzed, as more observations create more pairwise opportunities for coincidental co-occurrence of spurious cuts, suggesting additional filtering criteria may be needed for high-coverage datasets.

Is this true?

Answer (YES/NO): NO